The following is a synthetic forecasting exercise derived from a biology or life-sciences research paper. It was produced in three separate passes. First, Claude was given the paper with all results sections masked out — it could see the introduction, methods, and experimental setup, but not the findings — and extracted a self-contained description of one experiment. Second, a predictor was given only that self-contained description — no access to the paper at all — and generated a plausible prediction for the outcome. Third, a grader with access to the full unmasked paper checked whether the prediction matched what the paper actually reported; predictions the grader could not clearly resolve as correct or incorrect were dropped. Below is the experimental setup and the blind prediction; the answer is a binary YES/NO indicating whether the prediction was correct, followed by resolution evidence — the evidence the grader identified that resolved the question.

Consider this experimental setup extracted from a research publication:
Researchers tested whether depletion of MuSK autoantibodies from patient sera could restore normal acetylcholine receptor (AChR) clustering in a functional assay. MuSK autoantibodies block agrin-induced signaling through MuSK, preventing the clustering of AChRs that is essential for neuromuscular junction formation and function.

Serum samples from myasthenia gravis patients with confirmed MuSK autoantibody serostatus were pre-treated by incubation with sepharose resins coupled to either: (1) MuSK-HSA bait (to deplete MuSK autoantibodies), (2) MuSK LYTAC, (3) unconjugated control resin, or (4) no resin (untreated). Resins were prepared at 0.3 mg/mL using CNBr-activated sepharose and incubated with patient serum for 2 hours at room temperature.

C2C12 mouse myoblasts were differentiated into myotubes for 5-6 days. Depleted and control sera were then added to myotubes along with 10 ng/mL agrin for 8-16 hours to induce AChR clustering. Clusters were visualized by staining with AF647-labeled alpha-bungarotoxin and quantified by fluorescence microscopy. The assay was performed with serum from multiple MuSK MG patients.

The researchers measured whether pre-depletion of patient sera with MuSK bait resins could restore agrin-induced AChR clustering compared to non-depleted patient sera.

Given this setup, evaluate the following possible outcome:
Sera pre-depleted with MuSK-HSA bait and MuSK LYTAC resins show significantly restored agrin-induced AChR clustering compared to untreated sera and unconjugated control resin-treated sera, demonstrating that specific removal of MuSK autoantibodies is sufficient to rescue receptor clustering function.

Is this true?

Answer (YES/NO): YES